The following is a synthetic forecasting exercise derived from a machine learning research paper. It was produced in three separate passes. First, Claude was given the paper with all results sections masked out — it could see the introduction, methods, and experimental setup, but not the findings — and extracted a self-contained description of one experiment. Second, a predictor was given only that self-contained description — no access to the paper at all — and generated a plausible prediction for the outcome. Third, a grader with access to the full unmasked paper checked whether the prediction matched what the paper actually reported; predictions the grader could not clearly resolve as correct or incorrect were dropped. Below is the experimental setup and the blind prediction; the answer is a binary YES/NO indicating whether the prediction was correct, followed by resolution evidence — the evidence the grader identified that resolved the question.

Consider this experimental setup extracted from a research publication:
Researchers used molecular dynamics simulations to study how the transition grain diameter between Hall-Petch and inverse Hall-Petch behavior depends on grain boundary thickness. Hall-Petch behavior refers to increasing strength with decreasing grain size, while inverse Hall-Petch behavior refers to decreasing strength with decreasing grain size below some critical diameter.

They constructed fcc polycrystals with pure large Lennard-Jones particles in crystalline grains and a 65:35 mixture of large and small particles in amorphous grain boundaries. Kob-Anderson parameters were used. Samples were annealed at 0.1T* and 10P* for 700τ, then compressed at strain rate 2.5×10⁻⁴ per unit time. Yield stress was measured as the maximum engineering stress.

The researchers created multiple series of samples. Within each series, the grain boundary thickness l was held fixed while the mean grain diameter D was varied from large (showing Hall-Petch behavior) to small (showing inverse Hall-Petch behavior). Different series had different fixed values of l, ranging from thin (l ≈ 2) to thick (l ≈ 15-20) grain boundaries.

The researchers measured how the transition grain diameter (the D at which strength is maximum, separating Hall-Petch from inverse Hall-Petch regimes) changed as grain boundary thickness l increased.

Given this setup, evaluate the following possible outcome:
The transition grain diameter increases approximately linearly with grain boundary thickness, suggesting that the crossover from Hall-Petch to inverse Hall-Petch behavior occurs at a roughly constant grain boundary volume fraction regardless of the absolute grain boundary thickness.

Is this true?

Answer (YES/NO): NO